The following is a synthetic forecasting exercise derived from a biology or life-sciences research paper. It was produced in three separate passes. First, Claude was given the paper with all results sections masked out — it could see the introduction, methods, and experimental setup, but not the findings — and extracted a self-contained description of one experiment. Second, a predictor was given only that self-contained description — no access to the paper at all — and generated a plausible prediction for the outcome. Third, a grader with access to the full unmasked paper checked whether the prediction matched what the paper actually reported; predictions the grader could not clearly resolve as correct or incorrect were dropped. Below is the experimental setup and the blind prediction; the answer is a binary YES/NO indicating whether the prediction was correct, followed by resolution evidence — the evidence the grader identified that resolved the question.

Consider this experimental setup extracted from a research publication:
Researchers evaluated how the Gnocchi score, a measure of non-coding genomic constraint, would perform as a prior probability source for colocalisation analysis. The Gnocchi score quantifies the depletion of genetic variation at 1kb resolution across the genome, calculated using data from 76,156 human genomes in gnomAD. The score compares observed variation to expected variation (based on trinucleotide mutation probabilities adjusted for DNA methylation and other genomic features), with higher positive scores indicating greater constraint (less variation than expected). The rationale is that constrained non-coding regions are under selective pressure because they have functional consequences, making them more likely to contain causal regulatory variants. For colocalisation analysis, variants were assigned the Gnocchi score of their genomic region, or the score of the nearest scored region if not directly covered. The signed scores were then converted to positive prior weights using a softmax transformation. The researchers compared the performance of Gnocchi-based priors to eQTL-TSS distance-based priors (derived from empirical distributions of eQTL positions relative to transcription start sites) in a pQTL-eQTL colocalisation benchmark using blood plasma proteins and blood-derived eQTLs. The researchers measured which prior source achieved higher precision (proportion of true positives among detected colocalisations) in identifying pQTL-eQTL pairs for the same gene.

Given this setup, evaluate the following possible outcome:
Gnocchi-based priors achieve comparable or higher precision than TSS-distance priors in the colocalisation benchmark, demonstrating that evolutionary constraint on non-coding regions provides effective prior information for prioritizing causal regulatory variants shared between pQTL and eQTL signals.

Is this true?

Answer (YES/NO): NO